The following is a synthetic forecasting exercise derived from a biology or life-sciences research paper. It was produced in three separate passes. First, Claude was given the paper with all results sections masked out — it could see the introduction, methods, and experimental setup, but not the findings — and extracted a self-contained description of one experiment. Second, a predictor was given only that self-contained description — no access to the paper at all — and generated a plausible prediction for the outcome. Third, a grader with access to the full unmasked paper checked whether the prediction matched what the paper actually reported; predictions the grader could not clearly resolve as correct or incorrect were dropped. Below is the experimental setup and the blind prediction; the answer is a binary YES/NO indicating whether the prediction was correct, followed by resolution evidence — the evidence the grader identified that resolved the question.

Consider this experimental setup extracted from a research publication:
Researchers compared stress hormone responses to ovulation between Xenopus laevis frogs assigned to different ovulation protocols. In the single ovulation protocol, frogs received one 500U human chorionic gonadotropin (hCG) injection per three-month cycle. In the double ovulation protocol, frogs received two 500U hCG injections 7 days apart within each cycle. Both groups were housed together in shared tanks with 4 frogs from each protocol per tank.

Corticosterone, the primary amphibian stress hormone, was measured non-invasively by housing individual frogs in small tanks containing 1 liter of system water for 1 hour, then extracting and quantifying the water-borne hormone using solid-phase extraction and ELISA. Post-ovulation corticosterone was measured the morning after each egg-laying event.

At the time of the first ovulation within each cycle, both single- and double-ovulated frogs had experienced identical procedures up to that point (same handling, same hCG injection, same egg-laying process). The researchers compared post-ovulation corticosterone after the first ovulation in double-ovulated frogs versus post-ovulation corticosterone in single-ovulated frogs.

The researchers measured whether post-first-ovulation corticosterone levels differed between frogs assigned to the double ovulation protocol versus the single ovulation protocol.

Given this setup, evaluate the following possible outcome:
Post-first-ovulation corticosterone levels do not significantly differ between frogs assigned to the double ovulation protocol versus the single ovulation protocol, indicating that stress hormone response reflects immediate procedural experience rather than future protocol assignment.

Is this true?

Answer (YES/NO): YES